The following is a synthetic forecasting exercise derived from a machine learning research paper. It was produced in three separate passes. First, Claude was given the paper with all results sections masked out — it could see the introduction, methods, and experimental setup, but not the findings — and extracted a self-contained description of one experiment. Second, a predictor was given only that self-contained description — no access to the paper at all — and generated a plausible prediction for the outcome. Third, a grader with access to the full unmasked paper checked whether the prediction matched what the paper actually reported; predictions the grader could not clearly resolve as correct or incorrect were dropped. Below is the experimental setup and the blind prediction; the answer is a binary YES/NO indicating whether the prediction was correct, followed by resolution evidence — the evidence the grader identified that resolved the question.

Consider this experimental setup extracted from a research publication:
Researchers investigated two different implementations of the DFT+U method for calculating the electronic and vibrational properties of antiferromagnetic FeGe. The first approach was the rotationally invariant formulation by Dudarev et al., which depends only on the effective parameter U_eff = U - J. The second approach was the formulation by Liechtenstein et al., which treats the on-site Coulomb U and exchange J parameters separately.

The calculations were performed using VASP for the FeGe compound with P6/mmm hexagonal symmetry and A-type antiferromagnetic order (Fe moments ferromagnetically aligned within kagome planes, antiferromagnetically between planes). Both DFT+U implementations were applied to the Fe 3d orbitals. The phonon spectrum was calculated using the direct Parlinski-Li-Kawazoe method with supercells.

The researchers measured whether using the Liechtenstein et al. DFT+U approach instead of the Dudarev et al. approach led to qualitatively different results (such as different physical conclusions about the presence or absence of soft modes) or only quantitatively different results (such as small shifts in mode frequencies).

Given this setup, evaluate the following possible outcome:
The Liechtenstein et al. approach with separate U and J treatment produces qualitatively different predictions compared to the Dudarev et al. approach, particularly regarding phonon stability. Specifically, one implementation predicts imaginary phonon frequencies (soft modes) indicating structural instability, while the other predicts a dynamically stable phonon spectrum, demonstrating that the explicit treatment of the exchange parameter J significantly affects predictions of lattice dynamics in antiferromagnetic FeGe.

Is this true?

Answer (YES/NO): NO